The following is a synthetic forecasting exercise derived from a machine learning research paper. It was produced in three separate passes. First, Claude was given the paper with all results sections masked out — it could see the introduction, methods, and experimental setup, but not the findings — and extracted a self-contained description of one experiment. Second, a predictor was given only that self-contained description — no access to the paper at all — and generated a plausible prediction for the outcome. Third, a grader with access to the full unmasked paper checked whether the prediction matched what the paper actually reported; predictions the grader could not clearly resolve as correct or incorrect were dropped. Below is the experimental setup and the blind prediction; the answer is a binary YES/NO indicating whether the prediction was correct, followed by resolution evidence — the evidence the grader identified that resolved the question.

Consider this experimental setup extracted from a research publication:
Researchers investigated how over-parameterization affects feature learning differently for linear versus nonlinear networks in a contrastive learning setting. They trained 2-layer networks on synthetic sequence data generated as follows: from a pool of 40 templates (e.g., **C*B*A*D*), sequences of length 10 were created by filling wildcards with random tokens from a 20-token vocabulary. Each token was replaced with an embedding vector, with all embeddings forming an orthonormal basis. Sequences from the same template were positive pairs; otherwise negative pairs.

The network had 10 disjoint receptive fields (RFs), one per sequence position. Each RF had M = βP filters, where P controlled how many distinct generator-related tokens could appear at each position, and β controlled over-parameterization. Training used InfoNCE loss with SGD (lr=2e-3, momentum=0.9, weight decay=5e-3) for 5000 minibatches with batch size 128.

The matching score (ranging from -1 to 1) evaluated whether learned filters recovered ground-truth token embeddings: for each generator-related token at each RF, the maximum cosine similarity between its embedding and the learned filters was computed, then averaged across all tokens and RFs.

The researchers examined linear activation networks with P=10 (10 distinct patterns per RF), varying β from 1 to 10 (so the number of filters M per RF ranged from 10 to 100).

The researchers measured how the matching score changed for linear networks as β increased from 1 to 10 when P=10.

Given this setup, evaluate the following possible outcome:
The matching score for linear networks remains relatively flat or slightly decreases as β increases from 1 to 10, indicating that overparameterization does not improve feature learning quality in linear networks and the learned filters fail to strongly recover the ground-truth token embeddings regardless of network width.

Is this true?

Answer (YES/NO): NO